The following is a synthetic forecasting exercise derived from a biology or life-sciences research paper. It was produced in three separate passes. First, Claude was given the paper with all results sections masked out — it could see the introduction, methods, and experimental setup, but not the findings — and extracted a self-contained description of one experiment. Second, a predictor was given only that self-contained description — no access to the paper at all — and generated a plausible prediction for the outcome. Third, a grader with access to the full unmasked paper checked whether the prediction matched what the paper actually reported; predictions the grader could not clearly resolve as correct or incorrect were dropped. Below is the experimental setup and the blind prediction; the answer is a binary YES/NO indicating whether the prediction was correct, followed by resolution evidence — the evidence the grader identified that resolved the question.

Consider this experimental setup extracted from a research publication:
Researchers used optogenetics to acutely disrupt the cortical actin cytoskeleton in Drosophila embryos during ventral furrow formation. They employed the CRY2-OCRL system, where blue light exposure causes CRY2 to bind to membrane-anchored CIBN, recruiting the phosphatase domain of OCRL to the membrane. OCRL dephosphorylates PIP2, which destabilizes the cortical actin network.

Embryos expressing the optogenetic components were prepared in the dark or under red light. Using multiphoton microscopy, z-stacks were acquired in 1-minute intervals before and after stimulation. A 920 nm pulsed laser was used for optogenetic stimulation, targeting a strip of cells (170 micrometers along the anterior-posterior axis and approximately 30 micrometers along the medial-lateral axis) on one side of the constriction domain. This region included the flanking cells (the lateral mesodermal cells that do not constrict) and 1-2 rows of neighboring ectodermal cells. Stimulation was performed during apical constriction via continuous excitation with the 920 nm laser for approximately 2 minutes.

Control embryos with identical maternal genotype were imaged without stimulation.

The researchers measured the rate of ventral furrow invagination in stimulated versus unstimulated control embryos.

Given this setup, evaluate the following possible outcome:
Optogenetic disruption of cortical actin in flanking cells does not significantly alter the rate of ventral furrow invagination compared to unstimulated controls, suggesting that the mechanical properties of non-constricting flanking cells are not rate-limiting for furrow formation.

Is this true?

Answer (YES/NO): NO